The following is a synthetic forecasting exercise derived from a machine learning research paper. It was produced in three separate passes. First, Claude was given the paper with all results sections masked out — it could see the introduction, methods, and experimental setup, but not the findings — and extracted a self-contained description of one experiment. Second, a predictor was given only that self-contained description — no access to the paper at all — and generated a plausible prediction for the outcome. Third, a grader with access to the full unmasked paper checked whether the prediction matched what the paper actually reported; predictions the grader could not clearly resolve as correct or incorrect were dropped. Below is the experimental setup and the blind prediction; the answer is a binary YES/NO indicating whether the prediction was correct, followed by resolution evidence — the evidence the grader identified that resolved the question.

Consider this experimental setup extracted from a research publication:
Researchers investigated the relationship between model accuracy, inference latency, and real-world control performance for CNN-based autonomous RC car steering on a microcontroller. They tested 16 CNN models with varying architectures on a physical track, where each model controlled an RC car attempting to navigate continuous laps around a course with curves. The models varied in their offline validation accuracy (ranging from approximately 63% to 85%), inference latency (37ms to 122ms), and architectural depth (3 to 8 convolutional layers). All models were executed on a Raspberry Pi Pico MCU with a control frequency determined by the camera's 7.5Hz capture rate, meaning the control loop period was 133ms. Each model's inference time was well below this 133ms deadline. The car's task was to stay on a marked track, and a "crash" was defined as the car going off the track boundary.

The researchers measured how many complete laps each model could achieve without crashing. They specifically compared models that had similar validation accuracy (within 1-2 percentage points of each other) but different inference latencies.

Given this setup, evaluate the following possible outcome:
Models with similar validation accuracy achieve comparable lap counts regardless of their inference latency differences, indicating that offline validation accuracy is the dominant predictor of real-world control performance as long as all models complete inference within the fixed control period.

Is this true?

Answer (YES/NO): NO